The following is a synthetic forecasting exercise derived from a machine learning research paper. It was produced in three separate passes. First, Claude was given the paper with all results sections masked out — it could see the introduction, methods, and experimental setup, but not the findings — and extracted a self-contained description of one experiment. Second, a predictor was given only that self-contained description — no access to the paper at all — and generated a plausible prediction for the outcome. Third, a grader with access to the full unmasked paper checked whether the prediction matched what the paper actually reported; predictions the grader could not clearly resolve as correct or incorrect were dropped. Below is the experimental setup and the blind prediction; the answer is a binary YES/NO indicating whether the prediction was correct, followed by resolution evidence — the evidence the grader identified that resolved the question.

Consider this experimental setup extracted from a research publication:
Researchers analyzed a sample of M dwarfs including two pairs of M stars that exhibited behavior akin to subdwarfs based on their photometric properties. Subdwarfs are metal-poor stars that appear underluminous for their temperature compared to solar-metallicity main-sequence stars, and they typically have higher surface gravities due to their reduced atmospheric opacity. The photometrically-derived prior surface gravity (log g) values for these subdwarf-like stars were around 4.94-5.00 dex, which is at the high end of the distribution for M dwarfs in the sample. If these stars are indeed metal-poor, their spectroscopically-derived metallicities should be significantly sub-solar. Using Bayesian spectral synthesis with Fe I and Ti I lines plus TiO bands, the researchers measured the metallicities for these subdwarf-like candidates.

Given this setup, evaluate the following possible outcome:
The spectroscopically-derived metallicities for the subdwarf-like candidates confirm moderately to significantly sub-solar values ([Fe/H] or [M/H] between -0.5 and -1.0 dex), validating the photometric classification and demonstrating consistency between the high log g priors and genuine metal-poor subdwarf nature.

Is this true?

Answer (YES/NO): NO